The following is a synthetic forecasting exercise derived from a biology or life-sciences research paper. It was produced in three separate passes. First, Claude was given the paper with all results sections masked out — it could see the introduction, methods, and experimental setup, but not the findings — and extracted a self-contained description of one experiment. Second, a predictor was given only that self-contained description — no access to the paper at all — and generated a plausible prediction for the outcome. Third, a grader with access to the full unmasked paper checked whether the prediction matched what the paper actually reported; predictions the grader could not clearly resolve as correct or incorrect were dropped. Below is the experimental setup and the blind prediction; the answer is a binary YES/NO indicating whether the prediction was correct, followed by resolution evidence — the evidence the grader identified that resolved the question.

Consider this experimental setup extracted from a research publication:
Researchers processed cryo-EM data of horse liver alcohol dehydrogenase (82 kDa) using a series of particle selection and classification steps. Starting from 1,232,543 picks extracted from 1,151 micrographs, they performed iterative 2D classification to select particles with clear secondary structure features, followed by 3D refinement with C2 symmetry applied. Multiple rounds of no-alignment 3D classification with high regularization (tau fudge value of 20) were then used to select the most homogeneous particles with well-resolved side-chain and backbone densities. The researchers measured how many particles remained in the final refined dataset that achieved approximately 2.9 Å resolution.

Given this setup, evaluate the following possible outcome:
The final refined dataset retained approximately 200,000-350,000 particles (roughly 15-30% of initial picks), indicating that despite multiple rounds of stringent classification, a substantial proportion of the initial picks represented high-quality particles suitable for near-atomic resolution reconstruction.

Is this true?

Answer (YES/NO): NO